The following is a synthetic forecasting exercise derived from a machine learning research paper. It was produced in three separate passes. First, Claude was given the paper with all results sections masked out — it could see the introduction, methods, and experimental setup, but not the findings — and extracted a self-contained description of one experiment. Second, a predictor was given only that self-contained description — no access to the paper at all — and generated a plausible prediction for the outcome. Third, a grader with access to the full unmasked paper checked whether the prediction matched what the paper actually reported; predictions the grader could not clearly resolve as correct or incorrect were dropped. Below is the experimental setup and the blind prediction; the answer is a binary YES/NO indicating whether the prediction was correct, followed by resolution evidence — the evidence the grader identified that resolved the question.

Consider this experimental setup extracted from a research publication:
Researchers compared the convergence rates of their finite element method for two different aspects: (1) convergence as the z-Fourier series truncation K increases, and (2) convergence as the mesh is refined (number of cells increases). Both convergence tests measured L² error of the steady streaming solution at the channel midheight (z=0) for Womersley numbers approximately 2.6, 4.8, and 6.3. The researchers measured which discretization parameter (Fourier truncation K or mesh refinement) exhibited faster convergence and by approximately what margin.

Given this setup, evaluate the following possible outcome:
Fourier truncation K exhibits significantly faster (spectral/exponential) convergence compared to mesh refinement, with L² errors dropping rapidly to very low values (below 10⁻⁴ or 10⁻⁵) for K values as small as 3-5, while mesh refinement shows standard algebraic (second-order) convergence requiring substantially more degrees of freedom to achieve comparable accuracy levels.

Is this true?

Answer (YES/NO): NO